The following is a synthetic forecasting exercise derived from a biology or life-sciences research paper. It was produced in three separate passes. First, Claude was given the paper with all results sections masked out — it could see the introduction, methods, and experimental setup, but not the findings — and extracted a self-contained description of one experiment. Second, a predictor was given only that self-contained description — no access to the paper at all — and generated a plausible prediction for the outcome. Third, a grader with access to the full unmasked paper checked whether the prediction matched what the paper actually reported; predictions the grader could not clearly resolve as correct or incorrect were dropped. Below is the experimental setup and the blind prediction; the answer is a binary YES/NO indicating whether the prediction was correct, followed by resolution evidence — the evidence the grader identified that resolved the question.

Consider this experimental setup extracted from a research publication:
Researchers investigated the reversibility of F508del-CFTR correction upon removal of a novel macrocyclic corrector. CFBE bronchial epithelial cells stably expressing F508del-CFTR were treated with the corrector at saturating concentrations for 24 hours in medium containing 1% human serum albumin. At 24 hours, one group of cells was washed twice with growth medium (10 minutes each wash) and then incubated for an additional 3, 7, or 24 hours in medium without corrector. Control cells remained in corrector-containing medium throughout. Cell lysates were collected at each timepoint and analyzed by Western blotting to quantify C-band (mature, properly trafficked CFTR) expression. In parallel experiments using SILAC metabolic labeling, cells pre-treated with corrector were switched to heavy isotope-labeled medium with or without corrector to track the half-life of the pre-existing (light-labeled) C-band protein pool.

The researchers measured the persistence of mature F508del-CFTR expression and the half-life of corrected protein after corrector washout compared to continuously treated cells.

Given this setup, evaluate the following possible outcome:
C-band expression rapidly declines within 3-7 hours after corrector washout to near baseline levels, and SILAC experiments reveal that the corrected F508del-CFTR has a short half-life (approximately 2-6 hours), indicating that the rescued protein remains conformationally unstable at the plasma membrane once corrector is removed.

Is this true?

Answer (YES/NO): NO